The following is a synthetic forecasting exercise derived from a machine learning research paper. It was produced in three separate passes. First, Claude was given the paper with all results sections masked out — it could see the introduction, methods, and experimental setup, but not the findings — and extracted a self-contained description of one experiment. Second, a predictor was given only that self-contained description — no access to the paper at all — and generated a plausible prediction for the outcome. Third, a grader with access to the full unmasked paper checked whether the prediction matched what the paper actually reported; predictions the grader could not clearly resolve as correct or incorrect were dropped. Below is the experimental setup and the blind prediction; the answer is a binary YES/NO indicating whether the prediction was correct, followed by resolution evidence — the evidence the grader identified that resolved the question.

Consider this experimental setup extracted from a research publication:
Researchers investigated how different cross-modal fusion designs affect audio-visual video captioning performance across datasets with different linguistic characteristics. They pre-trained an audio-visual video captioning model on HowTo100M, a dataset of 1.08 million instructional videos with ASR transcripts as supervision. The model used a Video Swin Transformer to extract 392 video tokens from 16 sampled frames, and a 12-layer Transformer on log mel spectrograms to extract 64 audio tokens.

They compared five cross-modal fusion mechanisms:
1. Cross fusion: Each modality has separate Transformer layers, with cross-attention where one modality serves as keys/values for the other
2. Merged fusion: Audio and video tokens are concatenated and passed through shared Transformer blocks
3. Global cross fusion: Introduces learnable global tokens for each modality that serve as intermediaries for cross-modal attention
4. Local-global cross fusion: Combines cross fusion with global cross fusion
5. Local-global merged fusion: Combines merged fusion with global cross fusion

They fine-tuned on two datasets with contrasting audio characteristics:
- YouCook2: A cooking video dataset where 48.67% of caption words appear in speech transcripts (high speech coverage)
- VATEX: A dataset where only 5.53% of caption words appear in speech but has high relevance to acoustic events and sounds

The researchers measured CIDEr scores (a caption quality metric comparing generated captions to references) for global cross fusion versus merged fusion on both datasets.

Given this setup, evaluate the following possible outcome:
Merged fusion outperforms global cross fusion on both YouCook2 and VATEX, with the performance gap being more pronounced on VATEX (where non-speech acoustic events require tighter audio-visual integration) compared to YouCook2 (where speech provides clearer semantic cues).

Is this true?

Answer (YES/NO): NO